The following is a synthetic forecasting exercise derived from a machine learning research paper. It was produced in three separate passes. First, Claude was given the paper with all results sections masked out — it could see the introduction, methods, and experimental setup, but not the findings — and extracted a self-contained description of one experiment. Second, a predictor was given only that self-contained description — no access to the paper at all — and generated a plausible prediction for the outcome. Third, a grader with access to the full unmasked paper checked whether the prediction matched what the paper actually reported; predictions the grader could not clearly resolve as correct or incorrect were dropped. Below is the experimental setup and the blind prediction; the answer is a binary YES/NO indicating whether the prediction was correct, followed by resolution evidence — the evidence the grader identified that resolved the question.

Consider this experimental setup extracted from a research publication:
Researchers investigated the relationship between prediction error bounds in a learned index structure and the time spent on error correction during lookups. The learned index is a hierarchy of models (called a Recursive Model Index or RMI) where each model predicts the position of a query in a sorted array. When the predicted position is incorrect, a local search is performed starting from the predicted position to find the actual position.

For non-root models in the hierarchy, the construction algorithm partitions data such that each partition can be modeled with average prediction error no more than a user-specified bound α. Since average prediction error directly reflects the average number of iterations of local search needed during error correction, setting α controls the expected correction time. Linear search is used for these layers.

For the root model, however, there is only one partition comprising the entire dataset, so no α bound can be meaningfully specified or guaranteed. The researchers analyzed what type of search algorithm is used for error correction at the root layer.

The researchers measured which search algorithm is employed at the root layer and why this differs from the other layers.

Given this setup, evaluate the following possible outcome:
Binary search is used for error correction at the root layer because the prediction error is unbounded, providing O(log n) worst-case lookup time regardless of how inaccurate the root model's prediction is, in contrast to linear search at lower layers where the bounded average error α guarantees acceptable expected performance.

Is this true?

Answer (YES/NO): NO